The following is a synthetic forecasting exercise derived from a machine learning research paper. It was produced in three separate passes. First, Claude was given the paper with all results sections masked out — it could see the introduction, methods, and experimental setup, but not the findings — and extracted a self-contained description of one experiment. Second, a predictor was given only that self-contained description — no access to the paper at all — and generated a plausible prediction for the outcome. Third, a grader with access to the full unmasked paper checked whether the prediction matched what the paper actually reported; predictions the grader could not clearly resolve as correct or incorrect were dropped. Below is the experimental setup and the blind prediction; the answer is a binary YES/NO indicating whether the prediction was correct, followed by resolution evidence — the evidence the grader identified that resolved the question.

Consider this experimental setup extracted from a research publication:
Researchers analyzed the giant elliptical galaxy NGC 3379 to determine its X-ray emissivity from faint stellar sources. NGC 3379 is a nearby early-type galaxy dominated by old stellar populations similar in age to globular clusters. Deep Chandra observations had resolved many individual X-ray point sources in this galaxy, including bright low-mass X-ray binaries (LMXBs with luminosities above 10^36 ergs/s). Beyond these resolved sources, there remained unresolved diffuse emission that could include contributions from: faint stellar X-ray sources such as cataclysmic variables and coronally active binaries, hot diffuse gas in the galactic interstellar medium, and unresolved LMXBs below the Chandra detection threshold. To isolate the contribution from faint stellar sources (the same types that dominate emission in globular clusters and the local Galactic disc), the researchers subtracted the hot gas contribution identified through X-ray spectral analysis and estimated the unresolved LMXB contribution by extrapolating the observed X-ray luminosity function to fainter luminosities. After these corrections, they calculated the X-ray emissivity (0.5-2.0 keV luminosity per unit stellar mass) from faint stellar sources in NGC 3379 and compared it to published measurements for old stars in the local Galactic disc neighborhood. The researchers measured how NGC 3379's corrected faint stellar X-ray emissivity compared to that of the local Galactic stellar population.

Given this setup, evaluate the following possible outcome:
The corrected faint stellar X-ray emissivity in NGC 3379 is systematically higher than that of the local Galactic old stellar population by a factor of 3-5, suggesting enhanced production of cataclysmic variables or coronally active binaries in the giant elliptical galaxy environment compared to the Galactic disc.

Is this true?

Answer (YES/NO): NO